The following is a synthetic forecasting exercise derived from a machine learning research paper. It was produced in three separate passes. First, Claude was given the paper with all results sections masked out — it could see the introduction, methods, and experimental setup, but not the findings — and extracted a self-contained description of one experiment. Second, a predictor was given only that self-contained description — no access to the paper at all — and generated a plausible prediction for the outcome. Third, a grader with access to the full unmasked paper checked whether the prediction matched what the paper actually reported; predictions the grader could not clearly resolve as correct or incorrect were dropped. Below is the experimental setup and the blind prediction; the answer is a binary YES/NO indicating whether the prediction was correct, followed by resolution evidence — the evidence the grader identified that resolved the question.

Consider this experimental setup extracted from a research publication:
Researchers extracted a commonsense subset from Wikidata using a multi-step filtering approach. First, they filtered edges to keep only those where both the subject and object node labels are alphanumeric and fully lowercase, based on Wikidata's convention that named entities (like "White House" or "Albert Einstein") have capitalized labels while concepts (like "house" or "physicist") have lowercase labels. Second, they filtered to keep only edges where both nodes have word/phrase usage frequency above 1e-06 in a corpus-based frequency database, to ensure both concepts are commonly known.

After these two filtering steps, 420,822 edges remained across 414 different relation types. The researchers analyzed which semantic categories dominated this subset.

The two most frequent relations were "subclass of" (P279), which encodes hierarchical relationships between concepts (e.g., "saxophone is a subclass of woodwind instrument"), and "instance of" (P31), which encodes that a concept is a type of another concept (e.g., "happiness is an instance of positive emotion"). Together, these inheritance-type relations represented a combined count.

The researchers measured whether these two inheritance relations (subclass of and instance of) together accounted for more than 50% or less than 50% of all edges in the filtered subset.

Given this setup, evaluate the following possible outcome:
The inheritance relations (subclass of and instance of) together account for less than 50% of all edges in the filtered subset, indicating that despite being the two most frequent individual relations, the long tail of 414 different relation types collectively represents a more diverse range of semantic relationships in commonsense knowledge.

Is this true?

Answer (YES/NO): NO